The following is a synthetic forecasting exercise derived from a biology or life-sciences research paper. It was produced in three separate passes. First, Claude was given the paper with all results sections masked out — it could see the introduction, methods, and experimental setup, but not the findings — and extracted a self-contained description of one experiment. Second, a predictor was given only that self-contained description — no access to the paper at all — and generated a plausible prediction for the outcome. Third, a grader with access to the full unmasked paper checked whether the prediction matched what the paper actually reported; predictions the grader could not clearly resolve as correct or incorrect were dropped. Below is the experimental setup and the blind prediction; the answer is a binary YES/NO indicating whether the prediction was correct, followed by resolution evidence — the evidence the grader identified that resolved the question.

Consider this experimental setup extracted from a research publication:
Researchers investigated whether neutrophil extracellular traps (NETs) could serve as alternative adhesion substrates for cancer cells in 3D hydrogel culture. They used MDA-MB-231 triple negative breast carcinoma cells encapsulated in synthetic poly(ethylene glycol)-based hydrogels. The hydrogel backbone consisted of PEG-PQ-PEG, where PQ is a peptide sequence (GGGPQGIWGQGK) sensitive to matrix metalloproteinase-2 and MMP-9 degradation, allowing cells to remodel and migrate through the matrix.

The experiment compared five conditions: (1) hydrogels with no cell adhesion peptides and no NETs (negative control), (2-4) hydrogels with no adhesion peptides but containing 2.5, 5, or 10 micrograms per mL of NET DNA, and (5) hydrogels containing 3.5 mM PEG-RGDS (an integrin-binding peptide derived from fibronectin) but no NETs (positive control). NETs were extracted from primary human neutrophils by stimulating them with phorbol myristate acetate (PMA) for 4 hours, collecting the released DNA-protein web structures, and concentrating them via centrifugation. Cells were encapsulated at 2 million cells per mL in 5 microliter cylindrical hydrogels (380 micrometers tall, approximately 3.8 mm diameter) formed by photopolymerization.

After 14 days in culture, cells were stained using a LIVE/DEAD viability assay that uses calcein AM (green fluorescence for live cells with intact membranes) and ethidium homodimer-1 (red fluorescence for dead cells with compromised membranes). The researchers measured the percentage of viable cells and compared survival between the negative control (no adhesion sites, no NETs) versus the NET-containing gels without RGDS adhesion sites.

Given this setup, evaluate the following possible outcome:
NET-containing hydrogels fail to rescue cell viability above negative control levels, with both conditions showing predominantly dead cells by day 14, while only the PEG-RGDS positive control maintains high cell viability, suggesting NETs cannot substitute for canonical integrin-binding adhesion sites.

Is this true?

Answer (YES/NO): NO